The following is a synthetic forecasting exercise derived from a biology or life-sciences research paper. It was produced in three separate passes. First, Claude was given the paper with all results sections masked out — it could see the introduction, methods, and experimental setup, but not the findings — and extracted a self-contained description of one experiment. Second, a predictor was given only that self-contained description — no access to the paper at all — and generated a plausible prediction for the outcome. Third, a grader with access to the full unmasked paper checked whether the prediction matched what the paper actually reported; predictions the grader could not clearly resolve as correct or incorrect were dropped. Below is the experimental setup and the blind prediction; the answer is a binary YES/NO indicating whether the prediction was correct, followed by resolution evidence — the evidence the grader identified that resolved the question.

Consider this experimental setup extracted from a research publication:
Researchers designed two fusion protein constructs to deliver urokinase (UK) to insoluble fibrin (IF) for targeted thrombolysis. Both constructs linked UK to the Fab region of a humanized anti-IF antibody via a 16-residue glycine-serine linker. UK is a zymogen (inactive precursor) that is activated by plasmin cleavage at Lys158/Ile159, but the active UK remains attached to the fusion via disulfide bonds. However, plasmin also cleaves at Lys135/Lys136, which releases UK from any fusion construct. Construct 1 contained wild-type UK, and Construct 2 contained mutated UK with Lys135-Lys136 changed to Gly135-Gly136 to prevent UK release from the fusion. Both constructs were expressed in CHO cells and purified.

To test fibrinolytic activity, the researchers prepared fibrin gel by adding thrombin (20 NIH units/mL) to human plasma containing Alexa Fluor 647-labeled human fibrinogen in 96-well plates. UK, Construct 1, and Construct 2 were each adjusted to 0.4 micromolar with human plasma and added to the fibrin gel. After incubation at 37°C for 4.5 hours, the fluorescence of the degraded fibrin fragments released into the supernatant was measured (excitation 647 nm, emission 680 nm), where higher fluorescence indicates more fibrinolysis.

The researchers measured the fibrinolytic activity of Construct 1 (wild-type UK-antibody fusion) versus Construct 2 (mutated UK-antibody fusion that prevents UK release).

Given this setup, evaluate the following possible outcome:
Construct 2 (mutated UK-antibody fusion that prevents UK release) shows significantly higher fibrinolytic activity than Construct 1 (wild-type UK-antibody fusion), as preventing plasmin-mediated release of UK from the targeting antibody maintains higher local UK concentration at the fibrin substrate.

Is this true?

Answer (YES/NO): NO